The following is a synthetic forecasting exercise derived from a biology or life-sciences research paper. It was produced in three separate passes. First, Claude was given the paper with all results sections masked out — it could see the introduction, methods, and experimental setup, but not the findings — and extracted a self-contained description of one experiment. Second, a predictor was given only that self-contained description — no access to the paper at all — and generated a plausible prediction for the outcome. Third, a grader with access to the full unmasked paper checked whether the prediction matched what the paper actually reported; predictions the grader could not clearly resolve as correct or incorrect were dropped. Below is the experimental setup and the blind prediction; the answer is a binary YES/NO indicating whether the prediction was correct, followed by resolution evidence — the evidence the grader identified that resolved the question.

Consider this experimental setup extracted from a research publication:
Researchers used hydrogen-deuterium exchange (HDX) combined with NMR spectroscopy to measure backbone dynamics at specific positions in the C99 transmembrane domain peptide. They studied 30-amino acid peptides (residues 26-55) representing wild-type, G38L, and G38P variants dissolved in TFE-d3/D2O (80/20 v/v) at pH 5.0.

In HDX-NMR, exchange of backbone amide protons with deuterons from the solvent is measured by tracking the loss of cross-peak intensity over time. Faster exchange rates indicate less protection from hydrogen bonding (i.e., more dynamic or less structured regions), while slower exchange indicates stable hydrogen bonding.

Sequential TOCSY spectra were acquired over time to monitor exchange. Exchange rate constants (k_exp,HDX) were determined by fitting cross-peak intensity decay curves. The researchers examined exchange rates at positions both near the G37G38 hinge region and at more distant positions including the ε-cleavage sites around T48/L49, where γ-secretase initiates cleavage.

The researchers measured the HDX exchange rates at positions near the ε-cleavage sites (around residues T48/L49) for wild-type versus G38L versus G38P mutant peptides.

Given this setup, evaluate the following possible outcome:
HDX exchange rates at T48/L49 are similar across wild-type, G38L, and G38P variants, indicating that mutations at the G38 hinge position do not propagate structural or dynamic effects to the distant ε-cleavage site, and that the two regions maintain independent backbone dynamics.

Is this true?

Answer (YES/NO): YES